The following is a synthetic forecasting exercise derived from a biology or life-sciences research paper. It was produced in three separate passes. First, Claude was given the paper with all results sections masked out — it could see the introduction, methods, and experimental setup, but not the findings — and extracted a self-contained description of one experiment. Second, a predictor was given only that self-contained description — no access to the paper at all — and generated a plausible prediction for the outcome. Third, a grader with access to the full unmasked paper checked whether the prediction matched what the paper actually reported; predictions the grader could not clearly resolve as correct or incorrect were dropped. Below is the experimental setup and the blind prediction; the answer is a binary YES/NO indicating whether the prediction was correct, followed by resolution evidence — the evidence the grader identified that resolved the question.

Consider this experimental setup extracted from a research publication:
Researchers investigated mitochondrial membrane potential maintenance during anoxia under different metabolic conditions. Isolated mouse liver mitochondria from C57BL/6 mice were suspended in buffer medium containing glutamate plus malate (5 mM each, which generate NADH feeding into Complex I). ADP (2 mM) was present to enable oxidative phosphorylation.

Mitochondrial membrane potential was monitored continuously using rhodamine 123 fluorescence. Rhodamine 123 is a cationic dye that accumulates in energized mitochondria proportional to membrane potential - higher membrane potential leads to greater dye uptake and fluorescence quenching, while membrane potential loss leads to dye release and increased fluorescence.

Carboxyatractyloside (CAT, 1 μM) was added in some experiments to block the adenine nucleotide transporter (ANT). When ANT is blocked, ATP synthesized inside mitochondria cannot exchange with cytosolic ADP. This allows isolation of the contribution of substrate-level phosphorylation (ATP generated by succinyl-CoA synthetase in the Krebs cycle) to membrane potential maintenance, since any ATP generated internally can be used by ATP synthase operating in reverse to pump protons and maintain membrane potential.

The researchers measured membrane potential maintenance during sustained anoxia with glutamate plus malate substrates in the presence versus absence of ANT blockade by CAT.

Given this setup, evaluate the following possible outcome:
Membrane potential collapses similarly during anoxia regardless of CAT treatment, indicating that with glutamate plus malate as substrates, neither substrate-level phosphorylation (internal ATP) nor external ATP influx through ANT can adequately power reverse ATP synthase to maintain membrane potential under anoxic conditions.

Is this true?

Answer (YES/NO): NO